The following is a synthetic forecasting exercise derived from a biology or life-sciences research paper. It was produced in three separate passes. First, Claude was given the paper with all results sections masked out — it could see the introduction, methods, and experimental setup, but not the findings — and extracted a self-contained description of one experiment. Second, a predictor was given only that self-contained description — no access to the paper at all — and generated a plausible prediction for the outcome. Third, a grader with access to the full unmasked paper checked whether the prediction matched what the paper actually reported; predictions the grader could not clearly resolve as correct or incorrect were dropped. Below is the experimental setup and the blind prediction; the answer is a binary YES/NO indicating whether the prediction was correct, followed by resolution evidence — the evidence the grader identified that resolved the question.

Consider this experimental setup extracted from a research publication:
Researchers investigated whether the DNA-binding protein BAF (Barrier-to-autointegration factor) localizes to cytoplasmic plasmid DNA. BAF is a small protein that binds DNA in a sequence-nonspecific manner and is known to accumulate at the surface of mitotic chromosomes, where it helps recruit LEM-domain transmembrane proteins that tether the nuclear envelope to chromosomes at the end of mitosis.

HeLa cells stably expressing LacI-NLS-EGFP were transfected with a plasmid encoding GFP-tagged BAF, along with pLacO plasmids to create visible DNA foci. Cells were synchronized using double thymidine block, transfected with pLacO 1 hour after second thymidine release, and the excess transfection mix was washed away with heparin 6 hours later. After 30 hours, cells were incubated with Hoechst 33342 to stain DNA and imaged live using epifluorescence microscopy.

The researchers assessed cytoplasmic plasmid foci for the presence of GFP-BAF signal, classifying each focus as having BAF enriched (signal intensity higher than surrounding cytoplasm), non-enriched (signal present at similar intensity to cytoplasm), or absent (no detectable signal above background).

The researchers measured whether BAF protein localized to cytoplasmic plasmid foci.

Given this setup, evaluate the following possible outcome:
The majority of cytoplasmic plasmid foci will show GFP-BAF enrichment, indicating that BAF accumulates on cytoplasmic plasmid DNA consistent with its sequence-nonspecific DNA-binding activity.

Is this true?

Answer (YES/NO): YES